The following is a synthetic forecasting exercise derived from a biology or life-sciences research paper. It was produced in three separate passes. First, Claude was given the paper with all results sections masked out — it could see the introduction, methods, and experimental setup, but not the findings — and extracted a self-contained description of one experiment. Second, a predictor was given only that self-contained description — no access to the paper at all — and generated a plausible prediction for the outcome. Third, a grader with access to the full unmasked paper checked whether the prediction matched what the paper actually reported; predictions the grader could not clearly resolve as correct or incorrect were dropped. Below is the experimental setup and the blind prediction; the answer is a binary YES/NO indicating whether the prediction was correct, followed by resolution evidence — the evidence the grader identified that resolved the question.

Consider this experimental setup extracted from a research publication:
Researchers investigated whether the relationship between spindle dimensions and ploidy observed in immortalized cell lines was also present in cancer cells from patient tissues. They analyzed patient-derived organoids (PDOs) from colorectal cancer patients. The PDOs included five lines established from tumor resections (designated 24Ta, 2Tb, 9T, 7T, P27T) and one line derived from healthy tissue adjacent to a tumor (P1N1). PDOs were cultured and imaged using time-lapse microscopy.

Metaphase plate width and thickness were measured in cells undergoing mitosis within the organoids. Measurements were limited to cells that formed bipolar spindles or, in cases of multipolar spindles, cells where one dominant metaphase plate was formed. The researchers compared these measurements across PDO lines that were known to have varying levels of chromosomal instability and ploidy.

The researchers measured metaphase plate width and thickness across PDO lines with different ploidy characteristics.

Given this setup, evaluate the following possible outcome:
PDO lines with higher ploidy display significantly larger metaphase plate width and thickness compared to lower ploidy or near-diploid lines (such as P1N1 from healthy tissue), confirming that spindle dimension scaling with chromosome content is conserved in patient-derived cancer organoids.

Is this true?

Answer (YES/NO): NO